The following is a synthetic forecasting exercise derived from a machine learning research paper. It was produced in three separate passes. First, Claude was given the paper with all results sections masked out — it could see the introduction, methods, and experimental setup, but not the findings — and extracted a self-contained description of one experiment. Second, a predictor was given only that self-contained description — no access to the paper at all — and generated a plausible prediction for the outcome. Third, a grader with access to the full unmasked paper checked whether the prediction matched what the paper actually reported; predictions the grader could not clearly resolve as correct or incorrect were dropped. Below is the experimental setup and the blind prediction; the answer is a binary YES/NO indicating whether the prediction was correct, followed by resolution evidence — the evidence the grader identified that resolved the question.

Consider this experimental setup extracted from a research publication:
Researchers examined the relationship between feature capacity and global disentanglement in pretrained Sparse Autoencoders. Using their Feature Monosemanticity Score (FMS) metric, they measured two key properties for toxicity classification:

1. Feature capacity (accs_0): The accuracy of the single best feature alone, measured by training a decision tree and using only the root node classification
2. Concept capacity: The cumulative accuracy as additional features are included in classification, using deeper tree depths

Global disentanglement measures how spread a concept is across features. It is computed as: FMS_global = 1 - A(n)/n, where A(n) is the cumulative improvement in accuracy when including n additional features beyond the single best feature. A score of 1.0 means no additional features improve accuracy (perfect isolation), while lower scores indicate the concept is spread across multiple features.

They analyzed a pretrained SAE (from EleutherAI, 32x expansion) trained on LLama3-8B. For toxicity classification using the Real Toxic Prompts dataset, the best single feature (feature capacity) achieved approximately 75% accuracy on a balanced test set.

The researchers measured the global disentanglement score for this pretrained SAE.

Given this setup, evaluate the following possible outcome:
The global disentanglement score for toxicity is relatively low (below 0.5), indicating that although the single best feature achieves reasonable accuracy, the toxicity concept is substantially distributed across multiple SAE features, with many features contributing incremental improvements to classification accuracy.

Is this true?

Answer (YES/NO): NO